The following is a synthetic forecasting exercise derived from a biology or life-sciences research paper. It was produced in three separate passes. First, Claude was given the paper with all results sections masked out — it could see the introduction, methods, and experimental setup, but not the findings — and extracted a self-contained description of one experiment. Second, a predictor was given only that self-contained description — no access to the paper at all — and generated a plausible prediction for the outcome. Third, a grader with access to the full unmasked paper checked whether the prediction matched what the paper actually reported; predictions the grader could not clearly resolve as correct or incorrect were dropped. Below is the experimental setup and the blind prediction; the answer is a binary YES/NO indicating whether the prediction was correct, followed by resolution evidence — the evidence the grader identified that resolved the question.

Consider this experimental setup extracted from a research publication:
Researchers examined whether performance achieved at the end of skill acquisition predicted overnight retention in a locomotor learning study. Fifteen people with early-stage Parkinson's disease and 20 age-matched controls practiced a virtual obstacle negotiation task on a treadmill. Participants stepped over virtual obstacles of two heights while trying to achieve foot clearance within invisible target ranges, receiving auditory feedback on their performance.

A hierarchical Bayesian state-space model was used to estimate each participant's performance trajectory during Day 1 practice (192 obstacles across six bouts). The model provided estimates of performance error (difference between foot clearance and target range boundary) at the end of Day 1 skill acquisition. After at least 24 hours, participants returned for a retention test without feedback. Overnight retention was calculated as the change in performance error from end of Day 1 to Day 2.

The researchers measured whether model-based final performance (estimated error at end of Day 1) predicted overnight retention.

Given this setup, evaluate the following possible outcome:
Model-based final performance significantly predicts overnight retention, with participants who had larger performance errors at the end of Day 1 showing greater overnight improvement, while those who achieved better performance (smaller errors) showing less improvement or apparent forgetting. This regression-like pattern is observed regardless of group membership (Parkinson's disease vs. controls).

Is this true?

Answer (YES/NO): NO